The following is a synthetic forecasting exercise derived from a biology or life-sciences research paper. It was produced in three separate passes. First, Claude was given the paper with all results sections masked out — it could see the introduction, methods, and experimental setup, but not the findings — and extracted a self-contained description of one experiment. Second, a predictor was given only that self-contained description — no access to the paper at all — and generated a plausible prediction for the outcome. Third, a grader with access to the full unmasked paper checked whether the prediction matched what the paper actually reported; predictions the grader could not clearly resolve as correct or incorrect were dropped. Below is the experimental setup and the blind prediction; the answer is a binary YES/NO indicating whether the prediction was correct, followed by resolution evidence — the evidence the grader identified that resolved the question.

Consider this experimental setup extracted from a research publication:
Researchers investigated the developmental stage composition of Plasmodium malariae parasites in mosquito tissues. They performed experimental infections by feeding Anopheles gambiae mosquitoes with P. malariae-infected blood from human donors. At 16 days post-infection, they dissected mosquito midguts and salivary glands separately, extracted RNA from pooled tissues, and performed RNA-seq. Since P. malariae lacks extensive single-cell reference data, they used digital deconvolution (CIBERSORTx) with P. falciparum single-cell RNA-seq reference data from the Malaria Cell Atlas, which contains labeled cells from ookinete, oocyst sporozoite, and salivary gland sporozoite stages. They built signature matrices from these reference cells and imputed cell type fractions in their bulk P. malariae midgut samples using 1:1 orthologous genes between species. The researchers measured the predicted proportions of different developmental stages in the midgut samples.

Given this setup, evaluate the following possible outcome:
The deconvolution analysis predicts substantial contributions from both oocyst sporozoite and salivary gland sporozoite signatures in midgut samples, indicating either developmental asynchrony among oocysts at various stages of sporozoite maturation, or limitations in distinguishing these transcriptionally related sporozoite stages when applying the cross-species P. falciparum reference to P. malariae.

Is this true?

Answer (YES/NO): NO